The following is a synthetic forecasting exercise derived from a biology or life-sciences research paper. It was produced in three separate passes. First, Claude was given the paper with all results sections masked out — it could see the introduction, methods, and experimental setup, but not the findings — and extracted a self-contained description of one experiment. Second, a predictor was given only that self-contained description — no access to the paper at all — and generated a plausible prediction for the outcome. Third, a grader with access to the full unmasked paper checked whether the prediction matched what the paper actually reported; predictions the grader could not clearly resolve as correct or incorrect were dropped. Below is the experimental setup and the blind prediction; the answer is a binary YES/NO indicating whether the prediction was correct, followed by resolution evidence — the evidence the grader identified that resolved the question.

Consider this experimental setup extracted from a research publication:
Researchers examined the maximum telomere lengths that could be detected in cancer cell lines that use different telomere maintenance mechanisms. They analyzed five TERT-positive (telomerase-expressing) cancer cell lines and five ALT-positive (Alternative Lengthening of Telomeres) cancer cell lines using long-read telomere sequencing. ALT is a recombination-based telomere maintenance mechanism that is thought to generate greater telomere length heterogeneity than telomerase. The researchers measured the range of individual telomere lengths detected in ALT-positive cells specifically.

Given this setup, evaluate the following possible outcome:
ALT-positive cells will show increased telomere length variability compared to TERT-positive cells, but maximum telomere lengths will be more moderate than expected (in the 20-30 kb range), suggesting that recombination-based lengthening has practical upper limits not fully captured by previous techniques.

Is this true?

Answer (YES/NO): NO